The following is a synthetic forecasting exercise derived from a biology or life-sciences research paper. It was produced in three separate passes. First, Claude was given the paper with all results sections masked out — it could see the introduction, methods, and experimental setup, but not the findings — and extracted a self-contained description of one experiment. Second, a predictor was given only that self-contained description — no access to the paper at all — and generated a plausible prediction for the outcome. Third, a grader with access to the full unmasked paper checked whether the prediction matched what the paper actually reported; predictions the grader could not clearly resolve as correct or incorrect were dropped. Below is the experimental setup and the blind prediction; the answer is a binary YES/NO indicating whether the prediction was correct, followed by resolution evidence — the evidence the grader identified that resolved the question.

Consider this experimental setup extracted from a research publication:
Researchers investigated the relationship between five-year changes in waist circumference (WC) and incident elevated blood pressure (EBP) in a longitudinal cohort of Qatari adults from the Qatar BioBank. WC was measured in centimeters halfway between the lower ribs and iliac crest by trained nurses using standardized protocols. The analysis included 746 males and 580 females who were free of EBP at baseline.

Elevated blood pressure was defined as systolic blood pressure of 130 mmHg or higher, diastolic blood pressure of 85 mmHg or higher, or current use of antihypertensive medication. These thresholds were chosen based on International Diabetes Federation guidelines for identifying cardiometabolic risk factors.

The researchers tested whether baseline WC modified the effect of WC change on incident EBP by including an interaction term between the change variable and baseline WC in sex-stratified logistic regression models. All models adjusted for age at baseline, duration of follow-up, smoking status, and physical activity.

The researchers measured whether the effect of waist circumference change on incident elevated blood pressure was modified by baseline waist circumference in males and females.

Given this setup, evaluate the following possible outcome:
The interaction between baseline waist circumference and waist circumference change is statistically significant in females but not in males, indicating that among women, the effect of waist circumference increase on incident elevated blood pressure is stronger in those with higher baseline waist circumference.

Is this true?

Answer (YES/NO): NO